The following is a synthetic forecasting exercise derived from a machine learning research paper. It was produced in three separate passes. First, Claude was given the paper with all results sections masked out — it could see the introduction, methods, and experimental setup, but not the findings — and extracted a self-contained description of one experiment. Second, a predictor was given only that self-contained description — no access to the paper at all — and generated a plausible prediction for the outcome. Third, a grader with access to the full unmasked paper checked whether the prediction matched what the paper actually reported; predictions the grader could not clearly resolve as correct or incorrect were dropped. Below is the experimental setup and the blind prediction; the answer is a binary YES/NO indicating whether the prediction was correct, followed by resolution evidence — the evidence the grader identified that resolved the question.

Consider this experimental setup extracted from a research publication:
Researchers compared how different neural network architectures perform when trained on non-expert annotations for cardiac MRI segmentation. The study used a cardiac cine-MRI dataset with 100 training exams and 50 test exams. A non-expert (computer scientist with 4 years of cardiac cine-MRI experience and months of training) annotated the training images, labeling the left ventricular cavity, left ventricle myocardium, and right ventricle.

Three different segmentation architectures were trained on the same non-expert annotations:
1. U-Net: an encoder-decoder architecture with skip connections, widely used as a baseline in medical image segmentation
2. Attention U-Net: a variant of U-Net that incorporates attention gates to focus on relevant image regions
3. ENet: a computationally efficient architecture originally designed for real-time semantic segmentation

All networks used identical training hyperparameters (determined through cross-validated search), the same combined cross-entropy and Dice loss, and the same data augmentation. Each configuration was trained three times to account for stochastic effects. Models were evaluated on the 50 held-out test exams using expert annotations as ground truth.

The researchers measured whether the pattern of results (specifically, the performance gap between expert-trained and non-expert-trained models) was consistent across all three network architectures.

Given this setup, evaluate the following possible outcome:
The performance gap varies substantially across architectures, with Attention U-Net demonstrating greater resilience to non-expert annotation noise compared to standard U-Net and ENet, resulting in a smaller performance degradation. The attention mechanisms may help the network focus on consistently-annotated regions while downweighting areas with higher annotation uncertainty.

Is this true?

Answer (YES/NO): NO